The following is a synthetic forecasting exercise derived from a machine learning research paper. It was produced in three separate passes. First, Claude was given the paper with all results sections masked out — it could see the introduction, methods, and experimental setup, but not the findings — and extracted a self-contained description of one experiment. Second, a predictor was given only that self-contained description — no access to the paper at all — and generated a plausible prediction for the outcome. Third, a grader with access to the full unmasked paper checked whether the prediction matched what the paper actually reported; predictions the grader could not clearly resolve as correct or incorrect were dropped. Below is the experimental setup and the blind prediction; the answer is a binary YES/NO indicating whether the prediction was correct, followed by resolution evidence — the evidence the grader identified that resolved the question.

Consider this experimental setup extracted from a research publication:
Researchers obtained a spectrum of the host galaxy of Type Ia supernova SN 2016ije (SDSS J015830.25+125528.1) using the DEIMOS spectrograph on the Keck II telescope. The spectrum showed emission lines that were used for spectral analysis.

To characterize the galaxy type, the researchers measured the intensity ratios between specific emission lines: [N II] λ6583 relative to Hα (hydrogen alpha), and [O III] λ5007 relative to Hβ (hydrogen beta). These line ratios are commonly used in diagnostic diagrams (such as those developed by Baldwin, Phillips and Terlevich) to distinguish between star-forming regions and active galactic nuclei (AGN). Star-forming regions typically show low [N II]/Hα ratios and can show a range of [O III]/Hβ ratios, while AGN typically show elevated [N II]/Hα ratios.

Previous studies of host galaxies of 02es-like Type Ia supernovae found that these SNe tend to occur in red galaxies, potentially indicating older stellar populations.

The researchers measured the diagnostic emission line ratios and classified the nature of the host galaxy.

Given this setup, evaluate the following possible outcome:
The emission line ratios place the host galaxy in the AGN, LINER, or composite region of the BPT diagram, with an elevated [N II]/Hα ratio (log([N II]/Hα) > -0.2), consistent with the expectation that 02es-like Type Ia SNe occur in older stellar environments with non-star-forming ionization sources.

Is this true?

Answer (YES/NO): NO